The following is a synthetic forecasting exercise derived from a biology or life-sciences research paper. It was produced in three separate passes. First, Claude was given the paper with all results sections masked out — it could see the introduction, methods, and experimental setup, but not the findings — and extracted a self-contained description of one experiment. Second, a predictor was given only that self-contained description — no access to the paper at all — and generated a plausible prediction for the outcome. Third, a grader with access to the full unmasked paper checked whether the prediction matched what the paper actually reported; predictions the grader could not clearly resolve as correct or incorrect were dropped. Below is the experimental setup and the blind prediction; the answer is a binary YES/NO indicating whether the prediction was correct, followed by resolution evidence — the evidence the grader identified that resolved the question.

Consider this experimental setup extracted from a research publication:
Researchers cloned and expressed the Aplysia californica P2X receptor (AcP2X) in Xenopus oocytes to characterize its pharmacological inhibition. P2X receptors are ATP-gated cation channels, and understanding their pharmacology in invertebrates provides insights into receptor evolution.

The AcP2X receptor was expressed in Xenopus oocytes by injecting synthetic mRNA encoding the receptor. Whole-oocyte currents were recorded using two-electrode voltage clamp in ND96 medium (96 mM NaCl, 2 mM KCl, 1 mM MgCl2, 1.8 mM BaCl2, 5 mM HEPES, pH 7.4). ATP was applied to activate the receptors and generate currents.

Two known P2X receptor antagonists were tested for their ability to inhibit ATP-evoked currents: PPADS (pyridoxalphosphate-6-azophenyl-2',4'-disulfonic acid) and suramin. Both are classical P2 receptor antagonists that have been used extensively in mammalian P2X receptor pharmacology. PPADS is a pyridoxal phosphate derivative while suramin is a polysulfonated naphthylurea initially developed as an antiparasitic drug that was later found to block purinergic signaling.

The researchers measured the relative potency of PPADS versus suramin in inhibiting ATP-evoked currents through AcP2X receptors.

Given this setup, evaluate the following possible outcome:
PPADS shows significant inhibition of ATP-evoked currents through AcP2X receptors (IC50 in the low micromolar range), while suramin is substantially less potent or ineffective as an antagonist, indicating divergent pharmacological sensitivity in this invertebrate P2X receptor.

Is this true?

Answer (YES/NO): NO